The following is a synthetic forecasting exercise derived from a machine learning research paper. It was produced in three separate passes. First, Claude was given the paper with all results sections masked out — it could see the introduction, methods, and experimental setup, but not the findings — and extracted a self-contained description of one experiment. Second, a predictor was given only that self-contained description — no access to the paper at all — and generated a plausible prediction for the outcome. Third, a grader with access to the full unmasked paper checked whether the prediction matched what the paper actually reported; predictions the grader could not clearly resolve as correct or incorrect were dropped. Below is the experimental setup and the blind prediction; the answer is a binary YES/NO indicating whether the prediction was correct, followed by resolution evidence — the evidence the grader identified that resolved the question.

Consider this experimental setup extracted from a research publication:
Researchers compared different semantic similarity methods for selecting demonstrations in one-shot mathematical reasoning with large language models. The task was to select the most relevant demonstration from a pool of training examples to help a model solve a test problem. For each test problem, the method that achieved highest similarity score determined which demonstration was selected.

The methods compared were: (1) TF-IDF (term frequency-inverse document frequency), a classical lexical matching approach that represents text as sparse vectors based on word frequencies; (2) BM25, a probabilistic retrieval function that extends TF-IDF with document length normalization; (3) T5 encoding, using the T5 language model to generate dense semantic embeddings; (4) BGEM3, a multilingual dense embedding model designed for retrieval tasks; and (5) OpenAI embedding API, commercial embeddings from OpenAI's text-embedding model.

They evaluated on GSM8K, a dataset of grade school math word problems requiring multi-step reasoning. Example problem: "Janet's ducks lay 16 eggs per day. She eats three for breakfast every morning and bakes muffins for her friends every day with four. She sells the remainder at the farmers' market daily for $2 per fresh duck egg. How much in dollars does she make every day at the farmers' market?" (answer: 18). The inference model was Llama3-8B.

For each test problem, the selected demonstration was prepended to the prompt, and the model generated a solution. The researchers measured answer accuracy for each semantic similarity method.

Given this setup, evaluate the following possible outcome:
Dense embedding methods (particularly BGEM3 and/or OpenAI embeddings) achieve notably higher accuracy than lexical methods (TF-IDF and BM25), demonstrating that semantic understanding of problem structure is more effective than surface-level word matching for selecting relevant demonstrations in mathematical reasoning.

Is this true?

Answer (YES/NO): NO